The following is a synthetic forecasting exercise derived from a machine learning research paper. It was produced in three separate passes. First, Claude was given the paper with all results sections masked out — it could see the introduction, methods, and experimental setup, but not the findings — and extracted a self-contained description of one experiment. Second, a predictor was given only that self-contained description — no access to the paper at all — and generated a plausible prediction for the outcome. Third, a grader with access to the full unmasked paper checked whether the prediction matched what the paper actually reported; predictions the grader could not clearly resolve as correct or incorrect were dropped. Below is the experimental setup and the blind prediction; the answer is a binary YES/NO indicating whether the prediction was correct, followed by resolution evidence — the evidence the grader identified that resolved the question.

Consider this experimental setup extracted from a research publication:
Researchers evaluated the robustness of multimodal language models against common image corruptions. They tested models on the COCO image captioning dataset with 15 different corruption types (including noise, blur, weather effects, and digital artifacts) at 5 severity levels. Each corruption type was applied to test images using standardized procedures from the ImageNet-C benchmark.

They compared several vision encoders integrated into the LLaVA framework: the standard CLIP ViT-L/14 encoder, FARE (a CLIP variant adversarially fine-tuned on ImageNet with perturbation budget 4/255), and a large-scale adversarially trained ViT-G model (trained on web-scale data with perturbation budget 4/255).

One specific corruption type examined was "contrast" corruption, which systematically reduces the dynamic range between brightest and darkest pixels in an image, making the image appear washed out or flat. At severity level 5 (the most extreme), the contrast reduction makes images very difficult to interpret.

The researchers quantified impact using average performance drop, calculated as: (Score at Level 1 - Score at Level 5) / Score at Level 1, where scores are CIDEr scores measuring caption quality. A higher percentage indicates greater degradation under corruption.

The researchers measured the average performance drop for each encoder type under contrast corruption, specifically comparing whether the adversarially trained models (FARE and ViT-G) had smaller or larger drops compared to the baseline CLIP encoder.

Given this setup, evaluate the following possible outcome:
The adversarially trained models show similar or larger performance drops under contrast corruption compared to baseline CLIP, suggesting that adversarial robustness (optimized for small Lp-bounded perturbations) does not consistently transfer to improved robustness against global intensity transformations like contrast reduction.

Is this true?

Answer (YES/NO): YES